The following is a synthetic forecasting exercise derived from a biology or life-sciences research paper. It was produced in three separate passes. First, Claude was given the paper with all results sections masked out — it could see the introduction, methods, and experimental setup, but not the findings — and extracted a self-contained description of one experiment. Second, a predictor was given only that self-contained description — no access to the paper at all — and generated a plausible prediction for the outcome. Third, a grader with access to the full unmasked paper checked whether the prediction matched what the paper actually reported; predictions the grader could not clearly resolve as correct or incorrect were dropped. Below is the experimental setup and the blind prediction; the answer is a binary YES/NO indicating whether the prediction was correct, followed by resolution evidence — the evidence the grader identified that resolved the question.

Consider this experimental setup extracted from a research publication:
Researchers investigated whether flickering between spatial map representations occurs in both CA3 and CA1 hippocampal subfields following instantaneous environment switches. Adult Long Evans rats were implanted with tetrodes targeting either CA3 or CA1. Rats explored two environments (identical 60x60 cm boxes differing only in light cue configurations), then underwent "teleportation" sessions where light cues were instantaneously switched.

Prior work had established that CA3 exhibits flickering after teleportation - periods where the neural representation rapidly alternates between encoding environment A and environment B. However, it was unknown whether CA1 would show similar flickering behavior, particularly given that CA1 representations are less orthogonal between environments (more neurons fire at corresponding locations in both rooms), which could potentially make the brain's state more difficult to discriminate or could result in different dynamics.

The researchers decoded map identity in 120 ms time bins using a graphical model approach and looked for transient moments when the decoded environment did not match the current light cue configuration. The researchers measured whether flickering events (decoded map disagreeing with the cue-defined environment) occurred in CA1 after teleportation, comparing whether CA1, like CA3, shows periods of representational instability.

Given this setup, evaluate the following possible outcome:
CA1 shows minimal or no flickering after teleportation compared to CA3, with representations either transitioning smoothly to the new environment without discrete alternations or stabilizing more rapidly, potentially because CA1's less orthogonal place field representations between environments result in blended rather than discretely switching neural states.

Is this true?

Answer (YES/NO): NO